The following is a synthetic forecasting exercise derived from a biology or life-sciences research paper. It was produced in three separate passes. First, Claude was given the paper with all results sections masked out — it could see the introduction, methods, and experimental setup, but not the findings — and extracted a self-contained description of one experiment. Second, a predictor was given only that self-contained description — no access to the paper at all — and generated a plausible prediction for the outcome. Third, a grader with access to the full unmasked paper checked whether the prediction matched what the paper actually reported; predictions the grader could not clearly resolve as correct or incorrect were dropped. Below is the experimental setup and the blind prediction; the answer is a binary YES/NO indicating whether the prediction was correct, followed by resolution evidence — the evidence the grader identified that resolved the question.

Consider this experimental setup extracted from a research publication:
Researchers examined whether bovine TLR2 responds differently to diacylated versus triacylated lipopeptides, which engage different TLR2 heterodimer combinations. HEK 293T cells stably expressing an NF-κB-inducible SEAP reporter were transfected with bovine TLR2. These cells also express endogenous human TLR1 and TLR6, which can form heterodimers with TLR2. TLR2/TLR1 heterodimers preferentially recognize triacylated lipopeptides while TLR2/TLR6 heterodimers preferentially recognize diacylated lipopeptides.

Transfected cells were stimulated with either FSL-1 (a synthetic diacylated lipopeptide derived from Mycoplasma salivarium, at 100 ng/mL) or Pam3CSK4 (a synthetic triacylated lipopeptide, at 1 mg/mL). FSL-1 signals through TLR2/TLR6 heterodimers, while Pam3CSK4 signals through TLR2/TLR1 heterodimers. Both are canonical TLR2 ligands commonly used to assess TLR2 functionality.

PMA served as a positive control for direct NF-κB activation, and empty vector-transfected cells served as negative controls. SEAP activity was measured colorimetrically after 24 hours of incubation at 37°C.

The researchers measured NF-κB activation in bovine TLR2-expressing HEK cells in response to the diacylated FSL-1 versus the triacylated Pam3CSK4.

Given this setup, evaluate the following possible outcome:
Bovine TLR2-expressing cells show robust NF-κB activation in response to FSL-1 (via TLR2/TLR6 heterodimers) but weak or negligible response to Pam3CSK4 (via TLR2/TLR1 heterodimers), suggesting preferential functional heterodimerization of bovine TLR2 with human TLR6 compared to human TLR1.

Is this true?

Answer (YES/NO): NO